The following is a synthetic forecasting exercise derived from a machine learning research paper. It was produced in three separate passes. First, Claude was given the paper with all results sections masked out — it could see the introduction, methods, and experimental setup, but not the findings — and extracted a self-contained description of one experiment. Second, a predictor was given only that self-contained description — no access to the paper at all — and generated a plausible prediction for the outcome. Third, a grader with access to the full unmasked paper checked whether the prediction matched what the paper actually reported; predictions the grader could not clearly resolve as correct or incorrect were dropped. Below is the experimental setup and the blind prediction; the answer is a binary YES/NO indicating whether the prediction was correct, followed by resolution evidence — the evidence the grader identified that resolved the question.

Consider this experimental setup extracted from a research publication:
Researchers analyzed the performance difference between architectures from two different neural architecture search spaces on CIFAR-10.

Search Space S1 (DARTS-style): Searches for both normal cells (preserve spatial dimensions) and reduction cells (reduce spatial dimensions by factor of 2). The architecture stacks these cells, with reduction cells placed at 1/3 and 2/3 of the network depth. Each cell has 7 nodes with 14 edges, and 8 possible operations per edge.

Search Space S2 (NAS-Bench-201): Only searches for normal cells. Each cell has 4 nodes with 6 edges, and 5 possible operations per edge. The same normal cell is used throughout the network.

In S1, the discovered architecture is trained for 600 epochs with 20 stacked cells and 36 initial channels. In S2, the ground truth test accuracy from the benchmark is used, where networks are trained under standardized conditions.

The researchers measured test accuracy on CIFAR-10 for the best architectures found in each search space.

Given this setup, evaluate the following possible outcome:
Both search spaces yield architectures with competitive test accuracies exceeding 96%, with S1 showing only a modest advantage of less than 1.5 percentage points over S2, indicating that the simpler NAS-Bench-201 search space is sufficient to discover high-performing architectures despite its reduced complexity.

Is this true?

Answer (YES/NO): NO